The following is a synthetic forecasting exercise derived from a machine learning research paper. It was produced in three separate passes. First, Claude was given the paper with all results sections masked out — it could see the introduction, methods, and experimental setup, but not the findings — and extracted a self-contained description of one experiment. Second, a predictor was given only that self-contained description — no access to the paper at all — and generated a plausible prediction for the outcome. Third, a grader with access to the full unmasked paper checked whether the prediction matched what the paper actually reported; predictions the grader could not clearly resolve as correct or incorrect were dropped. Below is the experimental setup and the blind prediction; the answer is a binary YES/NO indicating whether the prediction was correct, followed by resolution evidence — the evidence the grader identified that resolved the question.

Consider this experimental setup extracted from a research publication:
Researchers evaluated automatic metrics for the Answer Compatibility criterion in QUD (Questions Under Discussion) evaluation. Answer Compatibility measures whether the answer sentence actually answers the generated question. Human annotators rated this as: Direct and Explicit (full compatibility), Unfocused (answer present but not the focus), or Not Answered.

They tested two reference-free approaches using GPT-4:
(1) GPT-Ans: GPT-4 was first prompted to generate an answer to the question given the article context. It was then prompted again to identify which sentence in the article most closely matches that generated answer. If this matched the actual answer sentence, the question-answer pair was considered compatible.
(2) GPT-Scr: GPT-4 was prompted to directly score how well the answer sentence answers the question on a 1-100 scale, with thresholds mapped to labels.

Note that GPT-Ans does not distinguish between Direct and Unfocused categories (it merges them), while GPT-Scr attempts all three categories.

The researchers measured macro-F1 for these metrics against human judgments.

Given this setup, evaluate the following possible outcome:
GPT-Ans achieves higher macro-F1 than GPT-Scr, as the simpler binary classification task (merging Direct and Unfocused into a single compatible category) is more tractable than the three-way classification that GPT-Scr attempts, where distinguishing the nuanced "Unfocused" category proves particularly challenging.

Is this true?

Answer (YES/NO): YES